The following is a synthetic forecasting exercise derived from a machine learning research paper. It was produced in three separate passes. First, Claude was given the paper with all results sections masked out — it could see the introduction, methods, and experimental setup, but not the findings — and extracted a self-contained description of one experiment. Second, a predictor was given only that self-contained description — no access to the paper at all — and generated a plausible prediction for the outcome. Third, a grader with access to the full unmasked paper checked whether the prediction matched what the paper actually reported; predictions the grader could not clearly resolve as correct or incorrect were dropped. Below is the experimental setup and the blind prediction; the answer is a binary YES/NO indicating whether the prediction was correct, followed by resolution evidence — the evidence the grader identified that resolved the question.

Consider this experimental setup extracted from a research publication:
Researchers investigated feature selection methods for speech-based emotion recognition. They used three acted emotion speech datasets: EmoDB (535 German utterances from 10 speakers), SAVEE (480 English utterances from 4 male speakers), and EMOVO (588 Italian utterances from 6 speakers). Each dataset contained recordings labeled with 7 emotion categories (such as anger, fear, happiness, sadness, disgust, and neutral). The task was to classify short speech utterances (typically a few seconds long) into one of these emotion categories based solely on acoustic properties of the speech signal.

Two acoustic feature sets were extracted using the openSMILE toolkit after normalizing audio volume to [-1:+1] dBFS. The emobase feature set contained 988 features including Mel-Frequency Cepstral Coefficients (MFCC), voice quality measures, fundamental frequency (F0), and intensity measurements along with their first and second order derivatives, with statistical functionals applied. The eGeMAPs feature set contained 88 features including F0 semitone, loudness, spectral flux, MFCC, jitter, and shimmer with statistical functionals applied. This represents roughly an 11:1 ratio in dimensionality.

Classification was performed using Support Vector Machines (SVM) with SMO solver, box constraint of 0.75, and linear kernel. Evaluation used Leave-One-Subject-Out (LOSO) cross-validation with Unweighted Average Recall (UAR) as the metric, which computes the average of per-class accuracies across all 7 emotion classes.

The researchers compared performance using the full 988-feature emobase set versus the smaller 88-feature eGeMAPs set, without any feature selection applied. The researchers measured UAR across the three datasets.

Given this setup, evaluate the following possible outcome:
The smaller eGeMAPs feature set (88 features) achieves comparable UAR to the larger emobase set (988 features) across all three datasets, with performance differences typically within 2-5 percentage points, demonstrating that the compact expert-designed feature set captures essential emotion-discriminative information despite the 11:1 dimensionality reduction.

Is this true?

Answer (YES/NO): NO